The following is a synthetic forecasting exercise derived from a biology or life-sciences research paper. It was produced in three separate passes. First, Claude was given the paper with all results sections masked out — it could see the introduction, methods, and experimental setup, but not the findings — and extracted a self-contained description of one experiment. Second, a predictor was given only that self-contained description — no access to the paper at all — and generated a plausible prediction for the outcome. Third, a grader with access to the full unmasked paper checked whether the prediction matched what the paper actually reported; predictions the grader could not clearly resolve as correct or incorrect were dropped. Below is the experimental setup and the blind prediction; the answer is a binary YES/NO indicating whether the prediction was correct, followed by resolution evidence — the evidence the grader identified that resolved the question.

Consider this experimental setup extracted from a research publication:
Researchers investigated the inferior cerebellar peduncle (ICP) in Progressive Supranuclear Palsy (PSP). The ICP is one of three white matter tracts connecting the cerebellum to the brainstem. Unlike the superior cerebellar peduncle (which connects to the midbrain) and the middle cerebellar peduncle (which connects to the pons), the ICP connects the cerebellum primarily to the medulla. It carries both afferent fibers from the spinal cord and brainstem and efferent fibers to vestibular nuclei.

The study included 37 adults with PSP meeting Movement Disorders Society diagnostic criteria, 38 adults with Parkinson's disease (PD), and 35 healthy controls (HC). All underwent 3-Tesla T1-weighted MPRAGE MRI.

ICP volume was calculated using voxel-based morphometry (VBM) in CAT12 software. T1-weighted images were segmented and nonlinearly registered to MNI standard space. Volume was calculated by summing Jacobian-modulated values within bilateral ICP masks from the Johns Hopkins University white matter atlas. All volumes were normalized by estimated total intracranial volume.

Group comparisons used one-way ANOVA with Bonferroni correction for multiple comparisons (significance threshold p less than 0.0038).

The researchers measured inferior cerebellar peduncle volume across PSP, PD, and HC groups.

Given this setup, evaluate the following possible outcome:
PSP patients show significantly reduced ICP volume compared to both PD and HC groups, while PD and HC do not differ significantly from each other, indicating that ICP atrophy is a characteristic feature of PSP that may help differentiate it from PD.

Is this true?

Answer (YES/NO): NO